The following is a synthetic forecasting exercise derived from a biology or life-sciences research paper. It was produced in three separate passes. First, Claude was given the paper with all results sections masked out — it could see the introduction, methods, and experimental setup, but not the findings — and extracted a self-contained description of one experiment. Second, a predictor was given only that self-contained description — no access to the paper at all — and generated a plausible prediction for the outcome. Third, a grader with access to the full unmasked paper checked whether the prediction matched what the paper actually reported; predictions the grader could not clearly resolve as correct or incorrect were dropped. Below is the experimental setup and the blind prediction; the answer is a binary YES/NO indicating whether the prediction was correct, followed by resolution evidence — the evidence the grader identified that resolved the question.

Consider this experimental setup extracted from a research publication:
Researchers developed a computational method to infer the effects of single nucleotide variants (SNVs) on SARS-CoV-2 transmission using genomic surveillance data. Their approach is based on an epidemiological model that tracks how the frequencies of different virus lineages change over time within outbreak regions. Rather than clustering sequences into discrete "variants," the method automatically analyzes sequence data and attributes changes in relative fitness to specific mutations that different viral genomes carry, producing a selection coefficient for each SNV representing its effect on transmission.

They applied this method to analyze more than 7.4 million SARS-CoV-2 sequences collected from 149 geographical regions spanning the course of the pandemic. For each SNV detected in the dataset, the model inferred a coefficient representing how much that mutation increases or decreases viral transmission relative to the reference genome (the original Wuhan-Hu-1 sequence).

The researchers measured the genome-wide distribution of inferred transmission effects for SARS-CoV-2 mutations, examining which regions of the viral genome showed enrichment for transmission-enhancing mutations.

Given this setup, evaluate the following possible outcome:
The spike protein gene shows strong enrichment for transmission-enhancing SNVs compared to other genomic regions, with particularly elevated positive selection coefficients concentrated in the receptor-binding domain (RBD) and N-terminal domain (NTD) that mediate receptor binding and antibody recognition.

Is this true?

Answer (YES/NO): YES